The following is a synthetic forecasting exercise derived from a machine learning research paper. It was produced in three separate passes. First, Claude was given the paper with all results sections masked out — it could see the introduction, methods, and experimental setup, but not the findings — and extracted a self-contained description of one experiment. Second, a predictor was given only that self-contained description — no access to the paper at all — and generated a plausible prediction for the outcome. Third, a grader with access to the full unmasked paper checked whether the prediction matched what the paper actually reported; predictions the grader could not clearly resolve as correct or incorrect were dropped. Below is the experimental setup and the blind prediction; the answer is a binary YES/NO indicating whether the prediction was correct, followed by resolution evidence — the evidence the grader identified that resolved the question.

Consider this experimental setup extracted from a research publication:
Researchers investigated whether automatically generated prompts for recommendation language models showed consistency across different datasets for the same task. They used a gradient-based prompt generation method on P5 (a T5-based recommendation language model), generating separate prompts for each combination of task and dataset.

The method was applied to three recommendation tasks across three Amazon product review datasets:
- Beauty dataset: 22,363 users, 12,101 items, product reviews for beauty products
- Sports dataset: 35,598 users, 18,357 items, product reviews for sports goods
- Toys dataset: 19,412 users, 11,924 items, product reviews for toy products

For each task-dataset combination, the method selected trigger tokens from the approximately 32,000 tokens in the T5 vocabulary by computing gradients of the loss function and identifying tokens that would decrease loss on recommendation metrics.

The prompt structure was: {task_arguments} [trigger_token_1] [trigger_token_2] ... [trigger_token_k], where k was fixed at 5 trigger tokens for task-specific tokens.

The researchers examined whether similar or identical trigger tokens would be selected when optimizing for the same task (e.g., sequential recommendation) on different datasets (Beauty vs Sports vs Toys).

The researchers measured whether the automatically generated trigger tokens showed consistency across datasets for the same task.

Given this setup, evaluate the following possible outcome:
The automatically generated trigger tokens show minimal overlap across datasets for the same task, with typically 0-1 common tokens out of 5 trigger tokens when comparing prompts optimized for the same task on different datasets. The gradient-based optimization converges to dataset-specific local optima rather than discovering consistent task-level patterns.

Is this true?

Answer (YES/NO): NO